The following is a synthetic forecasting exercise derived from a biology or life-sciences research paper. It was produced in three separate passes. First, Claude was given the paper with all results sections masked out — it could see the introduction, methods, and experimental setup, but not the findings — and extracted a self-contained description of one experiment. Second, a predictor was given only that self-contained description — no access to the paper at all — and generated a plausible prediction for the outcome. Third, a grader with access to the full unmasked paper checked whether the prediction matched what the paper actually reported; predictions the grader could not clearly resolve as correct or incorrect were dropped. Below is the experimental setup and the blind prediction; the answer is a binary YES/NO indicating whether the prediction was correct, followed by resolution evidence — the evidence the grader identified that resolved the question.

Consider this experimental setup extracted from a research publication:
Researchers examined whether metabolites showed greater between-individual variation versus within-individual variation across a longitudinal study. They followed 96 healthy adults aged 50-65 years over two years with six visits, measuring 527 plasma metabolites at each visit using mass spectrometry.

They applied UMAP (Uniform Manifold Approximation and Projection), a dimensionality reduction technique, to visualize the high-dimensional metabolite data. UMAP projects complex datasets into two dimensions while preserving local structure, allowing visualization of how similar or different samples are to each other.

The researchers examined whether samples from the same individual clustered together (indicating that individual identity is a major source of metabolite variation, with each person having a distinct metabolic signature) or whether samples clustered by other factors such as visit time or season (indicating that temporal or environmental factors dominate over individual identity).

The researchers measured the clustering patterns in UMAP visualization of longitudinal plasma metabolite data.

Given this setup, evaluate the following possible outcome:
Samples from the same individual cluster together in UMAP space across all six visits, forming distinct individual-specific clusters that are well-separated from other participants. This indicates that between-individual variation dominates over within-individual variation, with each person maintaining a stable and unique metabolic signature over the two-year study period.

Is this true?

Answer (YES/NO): YES